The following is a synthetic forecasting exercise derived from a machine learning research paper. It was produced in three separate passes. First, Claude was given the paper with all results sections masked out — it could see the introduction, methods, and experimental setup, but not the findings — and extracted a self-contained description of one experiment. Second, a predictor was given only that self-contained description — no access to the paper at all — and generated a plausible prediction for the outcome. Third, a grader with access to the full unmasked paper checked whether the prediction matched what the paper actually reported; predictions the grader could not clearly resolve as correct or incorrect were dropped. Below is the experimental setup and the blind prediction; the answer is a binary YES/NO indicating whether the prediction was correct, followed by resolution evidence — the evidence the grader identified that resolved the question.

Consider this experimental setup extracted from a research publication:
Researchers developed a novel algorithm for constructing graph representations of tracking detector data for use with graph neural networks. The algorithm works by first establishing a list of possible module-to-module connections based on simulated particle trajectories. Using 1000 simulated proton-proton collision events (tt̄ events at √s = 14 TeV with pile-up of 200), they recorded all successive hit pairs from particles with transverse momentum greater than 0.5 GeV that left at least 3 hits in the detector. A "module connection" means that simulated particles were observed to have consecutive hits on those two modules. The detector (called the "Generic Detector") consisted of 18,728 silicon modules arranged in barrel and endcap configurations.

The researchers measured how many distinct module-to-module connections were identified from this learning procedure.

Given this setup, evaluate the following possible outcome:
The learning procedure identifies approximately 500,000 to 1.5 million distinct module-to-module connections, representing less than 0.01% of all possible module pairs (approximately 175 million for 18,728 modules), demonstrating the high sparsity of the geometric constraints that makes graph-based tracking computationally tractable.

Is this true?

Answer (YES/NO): NO